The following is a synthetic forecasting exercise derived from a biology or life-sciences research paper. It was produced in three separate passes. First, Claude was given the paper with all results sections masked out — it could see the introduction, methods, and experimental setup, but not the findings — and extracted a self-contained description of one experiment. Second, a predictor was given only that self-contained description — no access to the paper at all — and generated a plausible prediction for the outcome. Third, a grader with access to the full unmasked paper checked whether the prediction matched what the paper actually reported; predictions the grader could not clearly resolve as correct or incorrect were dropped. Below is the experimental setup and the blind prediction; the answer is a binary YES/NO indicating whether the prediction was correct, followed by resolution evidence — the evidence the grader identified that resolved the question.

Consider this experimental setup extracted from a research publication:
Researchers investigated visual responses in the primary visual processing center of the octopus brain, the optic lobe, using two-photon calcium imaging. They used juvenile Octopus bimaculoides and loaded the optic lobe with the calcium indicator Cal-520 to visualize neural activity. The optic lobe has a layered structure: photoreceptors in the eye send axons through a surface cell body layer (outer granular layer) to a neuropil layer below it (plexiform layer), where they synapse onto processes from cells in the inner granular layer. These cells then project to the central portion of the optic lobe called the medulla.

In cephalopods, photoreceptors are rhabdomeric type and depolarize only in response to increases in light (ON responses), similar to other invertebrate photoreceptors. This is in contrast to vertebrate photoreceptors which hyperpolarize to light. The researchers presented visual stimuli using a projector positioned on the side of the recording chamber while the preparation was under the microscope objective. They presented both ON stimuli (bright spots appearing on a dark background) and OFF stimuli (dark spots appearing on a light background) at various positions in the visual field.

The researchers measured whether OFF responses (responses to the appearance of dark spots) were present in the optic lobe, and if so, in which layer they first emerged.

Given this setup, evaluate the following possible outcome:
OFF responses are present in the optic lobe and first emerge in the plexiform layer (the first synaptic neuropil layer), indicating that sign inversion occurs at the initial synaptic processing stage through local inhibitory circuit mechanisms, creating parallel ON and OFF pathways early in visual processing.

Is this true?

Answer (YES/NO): NO